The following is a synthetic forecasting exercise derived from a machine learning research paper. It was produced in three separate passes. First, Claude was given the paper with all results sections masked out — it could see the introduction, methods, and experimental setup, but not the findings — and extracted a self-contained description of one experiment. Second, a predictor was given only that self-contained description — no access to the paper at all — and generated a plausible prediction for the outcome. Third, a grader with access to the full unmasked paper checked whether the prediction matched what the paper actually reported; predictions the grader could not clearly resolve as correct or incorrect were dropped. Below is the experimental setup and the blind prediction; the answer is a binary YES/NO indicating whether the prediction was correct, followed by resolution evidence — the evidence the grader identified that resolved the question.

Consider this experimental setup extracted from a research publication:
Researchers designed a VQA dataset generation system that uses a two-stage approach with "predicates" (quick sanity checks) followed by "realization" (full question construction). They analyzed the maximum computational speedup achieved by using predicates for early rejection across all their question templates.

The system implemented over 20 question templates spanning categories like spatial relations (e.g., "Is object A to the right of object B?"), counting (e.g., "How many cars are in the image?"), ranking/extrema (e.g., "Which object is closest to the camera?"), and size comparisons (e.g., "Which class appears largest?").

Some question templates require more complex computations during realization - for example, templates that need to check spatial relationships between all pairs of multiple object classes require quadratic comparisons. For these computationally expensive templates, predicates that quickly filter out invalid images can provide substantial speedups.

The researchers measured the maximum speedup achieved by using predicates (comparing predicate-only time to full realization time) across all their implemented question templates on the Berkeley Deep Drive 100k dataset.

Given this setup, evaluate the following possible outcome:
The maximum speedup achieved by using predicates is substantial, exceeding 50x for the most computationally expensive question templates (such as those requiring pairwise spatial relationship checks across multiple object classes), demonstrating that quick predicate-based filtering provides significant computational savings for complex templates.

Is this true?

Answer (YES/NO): YES